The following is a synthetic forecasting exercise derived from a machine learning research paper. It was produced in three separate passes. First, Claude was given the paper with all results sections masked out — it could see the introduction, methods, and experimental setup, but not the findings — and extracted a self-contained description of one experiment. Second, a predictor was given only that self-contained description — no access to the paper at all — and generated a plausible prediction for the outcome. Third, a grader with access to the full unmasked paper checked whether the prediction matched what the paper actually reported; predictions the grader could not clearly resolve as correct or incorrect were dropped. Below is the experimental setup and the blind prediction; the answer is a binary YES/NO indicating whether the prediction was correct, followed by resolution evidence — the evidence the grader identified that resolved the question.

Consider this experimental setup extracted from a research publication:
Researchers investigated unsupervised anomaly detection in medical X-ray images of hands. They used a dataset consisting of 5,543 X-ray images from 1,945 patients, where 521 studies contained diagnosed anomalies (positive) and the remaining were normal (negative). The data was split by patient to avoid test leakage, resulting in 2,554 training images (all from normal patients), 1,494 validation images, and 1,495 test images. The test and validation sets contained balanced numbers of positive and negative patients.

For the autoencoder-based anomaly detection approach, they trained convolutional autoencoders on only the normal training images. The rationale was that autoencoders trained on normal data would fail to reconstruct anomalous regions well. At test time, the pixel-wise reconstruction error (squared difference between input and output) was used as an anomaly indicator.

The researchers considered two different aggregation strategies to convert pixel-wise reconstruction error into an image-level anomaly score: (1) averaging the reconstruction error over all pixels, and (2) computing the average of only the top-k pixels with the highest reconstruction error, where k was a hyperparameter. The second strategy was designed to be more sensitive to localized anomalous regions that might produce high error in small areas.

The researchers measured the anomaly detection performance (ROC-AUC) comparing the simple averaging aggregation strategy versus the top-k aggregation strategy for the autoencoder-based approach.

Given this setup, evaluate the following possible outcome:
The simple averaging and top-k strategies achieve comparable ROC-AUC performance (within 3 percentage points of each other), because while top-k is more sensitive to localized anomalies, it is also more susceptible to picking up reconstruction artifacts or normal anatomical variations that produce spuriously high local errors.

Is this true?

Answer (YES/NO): YES